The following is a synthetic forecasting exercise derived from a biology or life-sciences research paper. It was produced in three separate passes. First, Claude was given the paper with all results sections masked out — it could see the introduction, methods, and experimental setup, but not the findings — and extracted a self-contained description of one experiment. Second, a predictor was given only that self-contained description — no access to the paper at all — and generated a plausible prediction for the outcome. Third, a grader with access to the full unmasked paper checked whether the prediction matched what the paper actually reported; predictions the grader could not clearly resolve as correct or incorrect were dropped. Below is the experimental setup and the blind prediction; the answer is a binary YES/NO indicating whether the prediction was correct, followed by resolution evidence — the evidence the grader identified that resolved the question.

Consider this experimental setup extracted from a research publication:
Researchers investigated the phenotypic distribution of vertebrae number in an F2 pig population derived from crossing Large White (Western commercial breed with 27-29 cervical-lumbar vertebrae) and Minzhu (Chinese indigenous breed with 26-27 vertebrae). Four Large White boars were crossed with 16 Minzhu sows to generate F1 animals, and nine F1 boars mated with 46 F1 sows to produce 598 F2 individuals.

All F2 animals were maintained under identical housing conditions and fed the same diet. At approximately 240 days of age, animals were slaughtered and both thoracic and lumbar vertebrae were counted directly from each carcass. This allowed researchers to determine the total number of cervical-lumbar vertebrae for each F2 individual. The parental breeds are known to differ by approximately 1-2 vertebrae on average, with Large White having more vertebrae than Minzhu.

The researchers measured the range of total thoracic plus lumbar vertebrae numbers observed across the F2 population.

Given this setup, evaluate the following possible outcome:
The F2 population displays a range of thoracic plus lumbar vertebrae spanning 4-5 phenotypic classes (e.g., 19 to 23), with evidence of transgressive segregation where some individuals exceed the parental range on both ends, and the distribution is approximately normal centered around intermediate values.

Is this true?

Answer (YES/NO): NO